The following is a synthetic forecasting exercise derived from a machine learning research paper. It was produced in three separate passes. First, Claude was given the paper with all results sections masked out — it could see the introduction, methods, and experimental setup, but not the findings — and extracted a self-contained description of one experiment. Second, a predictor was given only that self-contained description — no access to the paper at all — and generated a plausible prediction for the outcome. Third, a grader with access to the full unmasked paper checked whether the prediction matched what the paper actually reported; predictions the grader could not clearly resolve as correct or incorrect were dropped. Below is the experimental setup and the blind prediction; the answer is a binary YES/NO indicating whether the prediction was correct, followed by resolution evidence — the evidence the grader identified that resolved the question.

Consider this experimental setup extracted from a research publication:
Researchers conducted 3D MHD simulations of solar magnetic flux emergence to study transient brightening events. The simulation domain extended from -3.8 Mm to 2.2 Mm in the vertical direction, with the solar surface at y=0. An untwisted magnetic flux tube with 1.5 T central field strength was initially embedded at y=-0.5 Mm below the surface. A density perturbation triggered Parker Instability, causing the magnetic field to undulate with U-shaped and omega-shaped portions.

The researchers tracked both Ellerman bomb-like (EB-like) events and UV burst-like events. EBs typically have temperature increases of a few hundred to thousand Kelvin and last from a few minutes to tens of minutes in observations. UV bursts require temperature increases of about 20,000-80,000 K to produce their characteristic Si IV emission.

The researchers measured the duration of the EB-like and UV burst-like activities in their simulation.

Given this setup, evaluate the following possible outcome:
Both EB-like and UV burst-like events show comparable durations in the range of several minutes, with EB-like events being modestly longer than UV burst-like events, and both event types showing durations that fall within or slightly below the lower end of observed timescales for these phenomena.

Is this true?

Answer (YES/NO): NO